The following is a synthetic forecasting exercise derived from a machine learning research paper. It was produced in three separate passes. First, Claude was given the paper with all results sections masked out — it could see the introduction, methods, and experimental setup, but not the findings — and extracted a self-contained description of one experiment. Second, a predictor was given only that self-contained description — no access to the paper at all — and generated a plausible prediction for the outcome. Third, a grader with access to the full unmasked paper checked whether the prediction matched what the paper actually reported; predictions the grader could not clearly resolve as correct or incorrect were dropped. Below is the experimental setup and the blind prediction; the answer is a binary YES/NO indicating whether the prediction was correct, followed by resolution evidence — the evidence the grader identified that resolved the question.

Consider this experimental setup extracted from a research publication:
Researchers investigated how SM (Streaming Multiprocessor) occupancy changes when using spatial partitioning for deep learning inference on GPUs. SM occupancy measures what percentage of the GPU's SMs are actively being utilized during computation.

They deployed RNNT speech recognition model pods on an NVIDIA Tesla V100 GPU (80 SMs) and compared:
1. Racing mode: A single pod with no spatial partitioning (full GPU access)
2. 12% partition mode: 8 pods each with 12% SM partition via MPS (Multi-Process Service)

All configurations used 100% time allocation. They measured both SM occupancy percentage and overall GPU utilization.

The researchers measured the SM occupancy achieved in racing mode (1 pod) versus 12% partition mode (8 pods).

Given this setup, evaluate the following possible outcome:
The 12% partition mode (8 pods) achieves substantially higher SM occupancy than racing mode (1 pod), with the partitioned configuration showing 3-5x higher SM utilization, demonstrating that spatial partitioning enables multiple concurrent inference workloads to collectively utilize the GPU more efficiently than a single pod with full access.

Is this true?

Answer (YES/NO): NO